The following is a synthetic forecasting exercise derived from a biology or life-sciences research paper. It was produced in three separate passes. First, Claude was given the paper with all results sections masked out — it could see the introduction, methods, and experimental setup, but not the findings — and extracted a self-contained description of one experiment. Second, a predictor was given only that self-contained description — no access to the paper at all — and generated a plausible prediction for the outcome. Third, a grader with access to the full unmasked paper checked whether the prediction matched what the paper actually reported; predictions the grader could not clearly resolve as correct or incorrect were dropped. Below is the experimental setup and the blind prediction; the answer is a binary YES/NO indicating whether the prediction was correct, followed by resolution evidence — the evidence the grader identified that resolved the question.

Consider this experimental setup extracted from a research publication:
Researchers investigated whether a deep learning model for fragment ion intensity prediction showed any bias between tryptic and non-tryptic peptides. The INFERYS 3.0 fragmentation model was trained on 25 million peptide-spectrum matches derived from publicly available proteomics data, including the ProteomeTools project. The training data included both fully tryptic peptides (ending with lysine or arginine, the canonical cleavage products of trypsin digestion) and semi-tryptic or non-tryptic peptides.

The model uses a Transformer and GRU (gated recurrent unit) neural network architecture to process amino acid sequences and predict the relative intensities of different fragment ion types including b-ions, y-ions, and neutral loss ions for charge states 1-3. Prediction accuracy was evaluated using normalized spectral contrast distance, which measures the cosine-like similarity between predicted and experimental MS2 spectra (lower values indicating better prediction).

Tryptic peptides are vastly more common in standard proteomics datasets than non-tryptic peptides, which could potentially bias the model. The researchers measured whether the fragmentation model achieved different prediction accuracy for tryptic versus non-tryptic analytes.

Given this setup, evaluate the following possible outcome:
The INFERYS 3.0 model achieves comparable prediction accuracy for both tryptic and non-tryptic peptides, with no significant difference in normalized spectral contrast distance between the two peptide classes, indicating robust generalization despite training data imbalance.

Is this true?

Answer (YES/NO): YES